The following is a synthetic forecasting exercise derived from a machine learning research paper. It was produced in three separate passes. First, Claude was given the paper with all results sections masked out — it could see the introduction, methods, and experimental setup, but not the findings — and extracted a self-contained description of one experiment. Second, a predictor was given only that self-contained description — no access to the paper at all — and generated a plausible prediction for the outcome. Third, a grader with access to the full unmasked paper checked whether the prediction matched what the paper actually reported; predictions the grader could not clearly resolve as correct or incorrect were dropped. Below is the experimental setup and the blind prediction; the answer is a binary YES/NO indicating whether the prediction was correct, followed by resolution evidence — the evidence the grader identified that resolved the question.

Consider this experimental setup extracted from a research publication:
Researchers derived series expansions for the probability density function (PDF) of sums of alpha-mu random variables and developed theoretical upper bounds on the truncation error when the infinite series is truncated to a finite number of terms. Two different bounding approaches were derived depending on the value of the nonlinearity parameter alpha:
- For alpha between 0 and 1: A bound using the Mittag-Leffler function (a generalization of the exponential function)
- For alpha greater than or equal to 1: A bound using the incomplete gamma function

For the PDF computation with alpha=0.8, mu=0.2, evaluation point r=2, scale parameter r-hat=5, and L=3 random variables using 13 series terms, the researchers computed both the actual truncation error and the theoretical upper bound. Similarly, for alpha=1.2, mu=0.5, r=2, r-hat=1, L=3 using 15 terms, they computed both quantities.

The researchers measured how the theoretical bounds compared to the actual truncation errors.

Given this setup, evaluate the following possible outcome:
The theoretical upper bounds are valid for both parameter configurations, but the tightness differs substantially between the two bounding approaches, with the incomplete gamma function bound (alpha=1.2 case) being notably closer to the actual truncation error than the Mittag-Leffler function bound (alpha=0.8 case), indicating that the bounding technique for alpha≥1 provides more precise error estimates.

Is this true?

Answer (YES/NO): YES